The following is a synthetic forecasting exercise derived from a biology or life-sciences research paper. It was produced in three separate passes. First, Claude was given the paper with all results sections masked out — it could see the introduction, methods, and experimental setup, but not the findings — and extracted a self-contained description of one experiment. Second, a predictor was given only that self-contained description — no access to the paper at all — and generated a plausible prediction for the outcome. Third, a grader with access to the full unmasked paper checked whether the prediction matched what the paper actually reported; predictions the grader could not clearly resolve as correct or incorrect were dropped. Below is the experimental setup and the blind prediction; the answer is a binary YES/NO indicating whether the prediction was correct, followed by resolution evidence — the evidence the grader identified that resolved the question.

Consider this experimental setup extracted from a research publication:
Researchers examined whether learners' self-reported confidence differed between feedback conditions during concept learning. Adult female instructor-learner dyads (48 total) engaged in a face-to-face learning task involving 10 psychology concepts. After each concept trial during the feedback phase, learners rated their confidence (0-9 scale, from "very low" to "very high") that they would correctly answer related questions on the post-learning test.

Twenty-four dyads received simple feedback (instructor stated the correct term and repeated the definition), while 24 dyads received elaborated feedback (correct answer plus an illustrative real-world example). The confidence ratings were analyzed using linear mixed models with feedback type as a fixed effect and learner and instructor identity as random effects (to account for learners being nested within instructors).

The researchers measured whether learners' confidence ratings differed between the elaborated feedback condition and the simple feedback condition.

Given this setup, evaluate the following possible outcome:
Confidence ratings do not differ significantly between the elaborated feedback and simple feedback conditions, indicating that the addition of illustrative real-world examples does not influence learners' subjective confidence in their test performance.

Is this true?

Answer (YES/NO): YES